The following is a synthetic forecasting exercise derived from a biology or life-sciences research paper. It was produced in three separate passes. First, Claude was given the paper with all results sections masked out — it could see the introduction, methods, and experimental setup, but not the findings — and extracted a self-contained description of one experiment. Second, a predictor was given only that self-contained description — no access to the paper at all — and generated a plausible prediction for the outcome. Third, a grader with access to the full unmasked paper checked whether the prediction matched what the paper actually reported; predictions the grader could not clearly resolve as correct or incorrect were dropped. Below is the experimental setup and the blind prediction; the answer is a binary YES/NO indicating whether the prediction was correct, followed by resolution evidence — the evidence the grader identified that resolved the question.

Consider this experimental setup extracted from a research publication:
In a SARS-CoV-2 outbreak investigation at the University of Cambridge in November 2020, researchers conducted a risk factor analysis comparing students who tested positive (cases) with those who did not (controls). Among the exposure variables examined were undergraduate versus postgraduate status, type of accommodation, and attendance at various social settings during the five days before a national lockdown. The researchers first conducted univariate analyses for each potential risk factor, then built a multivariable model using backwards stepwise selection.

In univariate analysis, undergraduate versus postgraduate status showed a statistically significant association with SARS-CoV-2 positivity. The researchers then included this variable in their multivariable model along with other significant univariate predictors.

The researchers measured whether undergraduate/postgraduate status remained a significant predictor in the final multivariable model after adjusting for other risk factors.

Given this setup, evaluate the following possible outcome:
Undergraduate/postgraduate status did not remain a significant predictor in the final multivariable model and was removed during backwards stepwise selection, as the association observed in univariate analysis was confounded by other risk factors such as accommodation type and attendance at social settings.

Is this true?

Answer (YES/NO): YES